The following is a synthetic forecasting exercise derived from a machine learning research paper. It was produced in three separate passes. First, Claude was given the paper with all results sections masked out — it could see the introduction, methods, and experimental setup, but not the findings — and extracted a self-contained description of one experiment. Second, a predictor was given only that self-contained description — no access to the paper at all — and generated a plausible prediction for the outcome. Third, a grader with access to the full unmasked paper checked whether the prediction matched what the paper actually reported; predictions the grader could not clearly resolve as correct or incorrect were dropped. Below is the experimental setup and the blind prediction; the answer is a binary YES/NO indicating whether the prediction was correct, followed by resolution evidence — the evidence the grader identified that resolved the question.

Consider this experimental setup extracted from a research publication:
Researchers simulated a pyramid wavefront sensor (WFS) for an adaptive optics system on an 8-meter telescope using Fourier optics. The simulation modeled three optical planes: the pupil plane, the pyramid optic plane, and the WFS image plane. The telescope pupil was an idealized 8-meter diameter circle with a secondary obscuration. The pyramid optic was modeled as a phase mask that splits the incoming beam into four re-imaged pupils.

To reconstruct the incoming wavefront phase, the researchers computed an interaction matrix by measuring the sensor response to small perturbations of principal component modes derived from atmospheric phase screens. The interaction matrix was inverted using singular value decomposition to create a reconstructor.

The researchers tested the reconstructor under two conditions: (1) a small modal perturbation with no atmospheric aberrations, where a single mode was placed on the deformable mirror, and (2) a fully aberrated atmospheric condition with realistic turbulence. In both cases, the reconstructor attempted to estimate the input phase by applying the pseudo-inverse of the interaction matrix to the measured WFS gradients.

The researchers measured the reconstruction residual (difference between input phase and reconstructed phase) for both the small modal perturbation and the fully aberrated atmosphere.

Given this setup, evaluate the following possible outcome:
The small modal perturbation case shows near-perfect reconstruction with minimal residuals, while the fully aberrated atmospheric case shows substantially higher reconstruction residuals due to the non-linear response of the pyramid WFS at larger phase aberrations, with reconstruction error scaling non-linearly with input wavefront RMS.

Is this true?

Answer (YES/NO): YES